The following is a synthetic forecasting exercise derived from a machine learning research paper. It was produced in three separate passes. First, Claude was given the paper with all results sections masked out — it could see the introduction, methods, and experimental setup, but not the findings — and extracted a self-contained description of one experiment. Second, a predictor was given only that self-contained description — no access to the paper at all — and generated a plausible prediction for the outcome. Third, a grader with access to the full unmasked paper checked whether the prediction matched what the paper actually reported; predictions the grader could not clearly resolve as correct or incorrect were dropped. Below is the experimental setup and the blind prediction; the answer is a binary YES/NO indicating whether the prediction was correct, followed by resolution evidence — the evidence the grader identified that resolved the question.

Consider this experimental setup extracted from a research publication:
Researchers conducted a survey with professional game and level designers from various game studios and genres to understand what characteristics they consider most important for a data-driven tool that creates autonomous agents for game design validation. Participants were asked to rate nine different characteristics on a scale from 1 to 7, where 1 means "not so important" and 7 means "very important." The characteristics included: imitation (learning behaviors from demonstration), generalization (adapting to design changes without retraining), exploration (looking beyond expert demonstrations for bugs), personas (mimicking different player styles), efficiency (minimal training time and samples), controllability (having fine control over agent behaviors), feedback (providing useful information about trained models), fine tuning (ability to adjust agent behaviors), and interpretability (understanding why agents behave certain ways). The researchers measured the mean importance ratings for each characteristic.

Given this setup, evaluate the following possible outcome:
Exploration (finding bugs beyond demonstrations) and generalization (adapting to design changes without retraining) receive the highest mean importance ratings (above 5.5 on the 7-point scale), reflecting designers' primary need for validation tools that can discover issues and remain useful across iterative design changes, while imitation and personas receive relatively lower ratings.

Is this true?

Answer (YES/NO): NO